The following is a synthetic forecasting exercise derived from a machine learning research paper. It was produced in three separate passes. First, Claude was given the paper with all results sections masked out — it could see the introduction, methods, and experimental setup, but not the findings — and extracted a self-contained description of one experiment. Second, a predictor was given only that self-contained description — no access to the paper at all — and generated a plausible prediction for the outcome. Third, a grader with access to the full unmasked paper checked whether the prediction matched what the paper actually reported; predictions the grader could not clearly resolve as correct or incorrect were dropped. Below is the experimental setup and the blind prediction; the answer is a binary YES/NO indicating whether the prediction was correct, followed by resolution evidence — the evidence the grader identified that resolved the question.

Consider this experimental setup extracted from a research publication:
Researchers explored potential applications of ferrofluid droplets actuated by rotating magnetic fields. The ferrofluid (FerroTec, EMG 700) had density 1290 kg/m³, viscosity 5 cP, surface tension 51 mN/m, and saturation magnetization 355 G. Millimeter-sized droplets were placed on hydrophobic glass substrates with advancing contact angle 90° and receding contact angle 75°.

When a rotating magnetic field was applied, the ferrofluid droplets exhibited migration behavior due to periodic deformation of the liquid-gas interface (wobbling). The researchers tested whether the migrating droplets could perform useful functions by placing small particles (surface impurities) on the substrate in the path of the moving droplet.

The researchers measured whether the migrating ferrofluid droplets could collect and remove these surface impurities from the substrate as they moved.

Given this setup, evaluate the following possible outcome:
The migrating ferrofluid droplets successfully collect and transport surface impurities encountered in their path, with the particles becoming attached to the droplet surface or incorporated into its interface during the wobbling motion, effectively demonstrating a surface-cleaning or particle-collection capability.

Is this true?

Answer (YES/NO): YES